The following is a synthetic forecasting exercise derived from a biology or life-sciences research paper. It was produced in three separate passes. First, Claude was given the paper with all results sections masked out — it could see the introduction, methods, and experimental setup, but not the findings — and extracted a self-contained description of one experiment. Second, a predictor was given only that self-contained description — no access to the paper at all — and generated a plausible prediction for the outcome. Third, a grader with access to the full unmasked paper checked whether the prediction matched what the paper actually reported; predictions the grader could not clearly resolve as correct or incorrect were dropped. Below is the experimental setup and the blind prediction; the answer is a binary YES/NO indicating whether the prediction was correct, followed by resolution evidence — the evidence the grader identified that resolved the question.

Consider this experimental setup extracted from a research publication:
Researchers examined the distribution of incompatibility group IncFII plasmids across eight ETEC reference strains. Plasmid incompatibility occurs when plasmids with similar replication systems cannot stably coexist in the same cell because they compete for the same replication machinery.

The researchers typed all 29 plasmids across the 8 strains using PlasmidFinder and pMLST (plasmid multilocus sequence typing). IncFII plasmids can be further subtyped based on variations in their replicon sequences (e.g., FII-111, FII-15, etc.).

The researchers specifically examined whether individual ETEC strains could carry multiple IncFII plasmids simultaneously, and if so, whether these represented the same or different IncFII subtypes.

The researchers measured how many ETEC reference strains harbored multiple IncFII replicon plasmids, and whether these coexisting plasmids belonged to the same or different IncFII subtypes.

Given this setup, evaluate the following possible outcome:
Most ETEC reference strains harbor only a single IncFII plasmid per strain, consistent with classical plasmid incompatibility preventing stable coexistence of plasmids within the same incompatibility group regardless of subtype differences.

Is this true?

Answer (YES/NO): NO